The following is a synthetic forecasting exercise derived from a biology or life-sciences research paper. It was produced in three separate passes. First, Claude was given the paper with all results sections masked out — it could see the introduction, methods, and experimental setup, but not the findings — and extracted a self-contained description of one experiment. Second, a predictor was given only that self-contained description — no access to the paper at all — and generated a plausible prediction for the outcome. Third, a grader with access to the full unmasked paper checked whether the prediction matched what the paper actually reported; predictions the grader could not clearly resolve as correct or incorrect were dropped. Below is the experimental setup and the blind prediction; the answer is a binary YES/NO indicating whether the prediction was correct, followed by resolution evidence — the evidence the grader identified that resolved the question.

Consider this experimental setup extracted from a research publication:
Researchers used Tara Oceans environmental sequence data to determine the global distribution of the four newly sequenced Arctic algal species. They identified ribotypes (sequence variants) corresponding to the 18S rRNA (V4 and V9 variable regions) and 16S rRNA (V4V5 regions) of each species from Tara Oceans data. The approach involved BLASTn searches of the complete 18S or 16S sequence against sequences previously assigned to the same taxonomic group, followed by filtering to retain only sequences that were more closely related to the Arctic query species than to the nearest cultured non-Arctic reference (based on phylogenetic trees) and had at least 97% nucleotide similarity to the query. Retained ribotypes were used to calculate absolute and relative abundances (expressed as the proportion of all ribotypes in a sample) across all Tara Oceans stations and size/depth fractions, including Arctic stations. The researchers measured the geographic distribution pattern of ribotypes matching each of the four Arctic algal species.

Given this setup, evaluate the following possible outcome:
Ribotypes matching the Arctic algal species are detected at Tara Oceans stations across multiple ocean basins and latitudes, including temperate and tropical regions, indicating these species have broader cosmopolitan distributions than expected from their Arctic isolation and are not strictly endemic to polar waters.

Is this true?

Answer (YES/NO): NO